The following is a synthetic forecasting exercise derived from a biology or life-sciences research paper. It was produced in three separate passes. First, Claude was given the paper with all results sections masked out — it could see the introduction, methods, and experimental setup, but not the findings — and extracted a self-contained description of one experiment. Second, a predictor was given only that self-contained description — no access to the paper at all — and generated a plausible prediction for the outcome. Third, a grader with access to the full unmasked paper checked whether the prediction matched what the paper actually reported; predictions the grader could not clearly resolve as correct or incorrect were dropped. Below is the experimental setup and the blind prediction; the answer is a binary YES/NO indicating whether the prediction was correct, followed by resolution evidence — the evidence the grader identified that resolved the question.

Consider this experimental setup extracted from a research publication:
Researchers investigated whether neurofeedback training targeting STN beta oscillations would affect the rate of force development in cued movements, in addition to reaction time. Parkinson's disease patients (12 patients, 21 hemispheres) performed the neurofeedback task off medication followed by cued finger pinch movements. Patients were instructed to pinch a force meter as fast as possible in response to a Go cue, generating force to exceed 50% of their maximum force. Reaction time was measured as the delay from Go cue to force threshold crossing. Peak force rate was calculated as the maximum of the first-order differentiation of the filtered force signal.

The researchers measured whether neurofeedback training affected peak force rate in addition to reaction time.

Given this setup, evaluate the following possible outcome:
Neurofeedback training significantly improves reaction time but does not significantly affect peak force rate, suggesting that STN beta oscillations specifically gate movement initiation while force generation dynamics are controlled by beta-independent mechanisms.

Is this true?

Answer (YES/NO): YES